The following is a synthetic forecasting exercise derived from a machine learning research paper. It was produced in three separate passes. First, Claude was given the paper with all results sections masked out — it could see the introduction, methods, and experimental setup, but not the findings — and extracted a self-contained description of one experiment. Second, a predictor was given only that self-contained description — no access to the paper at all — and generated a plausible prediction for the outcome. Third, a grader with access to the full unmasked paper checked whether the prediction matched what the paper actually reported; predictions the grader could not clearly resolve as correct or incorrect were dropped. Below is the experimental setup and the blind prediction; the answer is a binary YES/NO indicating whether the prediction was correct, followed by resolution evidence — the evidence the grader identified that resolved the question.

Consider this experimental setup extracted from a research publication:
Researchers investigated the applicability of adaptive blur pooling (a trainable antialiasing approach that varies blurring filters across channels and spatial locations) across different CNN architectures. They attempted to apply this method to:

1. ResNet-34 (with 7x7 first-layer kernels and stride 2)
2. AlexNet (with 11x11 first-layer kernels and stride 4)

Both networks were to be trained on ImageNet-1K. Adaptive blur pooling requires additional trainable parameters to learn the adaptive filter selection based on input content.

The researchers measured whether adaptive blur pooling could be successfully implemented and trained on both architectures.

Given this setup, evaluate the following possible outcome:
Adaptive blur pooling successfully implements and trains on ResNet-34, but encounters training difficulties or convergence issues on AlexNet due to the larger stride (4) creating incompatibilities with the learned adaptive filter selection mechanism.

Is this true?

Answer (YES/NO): NO